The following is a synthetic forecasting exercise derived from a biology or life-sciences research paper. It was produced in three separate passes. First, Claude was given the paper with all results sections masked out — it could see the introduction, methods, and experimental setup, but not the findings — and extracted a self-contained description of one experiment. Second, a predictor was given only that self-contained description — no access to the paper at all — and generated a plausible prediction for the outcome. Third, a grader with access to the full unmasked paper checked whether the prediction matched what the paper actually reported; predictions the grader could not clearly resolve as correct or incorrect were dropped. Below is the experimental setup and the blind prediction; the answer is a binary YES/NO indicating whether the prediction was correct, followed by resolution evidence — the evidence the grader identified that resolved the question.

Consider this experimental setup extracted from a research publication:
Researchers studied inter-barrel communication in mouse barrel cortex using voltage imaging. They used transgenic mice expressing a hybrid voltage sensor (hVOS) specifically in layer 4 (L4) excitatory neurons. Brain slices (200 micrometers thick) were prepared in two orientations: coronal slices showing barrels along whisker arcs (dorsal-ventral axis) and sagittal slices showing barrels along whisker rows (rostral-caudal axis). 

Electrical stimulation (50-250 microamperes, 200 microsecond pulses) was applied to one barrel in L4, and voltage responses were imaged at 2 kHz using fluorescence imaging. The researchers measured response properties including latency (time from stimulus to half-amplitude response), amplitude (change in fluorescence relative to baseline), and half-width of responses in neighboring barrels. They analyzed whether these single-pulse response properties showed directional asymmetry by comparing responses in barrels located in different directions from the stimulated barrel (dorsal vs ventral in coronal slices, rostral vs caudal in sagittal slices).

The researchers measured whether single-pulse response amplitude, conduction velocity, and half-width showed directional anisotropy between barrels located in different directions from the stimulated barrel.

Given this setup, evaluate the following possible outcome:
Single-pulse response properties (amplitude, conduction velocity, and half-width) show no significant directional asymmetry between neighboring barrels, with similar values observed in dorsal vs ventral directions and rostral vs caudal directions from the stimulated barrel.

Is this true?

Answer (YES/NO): YES